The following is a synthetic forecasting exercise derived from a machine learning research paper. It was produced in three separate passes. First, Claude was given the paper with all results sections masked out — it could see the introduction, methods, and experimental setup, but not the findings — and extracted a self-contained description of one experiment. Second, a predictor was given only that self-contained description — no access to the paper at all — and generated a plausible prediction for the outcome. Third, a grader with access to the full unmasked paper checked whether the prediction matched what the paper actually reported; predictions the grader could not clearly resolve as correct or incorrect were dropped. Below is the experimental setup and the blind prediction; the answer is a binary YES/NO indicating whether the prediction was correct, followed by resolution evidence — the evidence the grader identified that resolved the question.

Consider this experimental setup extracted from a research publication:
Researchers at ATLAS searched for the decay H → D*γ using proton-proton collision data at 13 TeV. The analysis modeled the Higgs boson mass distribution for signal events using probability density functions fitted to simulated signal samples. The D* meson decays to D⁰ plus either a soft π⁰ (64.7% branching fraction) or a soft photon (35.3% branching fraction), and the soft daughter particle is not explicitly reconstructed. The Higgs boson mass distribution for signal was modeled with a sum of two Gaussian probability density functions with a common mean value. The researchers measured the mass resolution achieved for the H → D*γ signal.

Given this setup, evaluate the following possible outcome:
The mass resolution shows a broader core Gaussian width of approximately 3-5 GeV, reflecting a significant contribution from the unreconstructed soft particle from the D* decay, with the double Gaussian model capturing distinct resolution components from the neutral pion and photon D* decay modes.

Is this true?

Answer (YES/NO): NO